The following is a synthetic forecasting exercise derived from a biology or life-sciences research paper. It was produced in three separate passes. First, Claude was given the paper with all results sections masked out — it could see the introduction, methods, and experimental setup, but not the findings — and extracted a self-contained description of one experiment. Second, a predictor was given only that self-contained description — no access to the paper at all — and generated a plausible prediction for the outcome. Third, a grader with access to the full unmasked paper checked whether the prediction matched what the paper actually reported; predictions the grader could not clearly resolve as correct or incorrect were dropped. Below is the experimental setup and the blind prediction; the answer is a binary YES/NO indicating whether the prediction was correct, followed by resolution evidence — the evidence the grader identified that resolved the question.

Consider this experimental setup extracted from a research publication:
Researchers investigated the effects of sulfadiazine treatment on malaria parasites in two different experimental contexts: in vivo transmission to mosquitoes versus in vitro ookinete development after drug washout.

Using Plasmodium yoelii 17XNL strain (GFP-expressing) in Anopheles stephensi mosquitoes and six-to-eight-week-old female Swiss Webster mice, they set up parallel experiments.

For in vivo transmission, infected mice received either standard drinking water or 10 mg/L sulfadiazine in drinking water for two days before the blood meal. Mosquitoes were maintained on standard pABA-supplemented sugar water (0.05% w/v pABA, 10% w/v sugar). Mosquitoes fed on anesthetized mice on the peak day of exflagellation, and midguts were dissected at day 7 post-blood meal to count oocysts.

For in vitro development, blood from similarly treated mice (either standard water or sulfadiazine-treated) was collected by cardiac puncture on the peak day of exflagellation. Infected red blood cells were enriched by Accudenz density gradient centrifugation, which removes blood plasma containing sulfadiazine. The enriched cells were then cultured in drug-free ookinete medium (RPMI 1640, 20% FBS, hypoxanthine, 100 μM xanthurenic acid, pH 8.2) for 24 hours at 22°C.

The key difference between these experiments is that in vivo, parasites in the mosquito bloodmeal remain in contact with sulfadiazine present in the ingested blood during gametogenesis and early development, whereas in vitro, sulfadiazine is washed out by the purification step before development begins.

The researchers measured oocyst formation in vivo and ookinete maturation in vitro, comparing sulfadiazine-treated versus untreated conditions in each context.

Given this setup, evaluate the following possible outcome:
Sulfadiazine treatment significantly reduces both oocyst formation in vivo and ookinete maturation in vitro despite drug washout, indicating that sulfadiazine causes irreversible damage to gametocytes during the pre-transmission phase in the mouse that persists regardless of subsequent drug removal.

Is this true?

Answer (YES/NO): NO